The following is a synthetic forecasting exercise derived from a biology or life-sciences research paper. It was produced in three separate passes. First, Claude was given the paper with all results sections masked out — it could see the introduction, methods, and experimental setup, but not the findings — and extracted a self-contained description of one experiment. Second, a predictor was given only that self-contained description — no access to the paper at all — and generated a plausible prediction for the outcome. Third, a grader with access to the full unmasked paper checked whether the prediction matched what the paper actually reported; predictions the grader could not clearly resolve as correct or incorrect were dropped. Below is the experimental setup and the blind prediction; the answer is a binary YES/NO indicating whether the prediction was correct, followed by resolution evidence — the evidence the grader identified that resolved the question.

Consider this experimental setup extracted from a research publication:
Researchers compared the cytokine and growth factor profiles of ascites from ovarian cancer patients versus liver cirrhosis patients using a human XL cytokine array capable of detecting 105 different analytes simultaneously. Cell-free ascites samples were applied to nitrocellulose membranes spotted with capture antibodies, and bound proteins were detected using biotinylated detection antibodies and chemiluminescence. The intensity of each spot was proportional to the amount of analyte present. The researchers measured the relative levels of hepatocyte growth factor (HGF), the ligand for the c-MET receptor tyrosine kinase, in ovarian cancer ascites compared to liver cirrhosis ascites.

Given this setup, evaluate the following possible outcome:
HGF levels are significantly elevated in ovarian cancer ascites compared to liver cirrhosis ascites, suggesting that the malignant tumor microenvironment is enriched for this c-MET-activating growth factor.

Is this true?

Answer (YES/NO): YES